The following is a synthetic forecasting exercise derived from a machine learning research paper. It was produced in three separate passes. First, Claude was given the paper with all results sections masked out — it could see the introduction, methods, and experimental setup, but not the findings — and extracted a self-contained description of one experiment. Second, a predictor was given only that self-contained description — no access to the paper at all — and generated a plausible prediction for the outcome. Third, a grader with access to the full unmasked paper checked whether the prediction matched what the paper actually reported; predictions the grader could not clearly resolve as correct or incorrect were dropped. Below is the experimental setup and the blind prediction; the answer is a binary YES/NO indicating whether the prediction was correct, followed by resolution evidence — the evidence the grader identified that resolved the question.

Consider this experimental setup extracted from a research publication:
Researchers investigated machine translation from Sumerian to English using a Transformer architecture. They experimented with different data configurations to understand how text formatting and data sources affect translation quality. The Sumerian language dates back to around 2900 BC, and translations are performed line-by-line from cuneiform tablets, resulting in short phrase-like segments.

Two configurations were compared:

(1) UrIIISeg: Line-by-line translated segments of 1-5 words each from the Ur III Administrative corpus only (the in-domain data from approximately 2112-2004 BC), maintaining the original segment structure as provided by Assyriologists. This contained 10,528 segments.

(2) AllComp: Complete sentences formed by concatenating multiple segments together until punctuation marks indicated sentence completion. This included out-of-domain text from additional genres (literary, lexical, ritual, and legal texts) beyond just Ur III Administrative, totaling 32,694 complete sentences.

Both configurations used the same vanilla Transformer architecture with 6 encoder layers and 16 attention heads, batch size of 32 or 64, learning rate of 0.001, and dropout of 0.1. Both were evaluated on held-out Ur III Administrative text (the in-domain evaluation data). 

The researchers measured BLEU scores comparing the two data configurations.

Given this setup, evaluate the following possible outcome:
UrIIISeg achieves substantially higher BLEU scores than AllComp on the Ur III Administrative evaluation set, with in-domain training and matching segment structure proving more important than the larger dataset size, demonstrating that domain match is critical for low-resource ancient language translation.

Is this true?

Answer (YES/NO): NO